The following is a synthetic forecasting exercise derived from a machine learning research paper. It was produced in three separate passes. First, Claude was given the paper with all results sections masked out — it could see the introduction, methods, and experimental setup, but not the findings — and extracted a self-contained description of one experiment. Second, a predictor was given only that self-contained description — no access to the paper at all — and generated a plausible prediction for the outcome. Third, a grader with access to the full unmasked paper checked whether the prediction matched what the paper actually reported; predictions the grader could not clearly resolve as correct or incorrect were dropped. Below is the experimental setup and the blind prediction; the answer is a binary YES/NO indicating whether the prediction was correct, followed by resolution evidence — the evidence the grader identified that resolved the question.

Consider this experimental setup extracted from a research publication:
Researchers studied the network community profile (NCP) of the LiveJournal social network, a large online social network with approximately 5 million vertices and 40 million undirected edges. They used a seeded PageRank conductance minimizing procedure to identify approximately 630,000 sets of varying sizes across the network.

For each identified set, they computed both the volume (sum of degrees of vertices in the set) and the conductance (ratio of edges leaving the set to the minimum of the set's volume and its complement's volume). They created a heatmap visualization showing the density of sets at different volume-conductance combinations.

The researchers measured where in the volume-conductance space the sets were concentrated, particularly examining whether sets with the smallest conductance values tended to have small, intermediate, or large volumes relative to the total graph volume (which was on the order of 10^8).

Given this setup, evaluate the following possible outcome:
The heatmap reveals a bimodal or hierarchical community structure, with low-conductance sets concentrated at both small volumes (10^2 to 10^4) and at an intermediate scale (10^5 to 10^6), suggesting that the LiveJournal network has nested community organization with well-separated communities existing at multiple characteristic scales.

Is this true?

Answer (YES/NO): NO